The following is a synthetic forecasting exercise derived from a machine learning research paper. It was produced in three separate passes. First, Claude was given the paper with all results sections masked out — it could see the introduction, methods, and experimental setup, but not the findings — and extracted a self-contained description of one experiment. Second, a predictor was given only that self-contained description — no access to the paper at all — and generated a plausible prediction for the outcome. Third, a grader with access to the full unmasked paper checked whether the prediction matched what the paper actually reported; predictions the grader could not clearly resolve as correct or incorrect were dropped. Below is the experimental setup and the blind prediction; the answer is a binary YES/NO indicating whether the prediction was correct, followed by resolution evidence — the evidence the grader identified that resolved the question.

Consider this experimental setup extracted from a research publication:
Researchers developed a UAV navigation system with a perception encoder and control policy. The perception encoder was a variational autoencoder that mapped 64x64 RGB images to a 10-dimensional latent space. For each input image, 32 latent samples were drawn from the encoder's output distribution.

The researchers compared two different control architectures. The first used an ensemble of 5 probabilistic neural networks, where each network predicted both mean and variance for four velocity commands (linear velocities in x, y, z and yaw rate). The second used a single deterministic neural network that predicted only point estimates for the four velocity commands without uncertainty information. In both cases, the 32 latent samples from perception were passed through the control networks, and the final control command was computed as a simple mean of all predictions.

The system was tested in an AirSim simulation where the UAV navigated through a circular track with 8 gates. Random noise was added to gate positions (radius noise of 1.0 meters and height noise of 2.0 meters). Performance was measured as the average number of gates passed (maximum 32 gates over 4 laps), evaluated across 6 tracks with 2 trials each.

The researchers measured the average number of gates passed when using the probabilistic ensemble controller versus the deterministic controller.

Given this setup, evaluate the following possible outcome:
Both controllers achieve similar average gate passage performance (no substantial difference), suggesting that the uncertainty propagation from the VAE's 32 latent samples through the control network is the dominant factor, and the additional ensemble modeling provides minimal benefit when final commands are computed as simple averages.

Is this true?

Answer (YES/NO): NO